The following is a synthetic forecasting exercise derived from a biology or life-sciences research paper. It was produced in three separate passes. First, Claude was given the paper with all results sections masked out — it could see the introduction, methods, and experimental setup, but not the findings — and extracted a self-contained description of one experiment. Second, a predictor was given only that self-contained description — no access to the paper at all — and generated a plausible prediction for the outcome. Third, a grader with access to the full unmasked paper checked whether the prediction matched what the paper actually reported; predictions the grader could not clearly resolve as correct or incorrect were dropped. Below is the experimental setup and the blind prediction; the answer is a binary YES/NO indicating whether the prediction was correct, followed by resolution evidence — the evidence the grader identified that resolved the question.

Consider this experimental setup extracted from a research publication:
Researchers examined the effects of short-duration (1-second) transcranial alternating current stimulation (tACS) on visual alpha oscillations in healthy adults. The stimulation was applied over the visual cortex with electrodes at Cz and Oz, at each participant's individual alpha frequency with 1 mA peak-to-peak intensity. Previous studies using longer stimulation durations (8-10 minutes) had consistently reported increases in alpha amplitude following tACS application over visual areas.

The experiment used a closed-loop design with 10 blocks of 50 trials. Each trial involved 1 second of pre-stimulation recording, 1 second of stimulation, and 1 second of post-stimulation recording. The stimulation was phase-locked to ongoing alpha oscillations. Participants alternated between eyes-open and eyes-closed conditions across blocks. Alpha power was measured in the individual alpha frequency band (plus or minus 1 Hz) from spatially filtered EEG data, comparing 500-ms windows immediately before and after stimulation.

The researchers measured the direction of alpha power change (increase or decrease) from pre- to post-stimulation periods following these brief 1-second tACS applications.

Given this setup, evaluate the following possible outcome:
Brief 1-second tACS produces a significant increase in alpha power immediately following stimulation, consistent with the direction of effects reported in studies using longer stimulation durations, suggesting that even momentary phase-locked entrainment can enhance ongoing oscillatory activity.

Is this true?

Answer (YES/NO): NO